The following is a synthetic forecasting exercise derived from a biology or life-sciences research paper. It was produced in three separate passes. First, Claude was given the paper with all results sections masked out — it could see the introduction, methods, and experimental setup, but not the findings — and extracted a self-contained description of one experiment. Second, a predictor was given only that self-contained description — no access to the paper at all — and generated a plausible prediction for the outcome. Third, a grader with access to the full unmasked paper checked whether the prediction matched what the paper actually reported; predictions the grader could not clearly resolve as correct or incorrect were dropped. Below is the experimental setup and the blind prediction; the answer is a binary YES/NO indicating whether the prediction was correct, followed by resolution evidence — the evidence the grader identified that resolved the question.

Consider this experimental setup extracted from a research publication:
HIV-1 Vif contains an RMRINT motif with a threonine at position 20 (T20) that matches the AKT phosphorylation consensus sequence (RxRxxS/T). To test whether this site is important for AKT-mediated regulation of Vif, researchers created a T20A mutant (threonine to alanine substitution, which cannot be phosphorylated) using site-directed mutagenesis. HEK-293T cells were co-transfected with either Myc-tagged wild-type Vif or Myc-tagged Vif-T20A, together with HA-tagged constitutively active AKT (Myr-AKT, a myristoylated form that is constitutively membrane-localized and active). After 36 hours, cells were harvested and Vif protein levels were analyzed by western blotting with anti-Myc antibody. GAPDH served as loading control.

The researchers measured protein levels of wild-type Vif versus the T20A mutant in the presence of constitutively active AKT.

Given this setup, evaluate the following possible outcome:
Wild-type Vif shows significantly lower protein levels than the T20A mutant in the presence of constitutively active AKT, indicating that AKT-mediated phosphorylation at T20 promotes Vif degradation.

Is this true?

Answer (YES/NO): NO